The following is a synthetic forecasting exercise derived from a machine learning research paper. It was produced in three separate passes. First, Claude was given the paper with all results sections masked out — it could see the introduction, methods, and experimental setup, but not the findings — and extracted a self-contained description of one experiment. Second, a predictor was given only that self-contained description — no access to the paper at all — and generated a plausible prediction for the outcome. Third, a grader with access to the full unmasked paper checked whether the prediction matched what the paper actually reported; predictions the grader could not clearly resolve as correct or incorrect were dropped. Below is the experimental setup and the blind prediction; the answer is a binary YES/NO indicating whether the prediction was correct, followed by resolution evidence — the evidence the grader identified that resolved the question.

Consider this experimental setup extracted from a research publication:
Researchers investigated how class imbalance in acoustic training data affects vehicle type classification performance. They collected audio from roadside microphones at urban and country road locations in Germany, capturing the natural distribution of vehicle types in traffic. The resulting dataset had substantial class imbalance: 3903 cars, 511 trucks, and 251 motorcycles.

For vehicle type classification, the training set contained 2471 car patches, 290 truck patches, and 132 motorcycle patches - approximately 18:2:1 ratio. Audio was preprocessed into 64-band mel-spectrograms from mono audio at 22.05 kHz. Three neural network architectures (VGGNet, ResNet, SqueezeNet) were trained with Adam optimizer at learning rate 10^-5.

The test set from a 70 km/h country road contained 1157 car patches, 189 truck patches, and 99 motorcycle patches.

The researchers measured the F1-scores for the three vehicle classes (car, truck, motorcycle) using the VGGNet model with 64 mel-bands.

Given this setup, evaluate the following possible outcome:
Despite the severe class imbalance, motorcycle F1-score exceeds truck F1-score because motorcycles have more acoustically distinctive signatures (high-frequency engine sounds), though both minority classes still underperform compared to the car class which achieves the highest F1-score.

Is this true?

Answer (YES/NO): NO